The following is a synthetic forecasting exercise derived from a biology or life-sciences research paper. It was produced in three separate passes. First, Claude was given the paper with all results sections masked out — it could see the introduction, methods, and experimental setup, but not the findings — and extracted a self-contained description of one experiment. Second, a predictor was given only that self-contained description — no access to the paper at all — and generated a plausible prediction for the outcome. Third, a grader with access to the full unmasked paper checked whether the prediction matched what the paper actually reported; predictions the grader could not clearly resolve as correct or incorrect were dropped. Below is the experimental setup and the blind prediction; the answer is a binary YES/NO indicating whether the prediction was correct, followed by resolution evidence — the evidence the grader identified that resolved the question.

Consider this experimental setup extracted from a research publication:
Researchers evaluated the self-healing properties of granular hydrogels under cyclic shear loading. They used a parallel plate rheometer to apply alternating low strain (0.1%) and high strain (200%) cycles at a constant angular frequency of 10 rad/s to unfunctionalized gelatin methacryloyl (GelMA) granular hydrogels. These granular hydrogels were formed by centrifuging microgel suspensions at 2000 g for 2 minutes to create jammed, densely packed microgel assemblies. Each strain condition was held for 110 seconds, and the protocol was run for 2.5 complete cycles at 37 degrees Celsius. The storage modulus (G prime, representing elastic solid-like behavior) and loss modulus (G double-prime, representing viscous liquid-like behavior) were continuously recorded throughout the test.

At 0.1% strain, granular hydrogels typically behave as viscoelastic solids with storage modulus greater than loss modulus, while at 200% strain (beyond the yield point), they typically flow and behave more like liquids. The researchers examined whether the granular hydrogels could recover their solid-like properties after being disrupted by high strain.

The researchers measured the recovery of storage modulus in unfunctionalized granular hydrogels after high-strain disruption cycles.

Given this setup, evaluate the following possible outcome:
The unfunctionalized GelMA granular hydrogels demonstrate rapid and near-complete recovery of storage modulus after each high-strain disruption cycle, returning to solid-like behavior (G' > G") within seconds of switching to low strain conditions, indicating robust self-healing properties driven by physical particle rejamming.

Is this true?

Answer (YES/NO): YES